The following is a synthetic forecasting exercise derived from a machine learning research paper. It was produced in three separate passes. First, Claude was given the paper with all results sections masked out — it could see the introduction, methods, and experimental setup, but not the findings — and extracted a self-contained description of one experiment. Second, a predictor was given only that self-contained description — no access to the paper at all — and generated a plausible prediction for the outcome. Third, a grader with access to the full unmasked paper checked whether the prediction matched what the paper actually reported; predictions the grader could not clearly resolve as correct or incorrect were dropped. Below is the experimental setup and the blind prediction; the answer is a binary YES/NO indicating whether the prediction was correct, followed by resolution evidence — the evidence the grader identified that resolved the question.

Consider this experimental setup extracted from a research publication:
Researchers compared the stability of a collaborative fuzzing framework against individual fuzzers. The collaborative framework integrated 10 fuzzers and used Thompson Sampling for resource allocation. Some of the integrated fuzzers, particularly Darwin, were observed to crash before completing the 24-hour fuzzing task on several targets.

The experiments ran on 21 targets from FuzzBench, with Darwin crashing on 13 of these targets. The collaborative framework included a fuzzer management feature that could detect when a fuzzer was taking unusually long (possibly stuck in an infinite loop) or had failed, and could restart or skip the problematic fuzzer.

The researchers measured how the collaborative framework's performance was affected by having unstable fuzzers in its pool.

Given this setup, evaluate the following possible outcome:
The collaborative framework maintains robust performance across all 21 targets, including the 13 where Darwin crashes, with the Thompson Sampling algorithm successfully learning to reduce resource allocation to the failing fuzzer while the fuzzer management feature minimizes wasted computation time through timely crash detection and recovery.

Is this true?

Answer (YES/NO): YES